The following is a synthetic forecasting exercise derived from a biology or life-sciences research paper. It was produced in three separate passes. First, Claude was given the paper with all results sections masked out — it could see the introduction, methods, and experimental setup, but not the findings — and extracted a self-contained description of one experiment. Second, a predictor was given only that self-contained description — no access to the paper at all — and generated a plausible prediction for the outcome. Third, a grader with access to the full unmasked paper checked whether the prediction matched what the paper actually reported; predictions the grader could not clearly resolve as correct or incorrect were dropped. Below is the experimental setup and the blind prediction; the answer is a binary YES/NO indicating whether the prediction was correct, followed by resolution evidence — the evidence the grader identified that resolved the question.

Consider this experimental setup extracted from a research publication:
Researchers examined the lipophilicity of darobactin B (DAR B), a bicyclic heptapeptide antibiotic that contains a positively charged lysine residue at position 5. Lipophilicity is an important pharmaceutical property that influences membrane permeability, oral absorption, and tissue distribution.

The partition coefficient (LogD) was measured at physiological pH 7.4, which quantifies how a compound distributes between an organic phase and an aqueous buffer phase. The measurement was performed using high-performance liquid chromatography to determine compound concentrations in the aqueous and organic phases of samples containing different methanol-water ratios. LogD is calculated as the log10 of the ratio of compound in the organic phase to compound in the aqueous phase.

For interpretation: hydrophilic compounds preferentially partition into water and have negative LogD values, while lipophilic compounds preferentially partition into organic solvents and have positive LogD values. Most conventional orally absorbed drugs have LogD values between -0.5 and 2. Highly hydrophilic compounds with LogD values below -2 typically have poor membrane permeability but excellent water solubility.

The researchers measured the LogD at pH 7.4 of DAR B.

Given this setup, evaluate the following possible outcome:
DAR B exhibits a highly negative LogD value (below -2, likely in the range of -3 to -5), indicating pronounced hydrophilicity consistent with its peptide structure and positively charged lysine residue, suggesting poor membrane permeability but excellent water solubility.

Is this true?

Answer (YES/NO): NO